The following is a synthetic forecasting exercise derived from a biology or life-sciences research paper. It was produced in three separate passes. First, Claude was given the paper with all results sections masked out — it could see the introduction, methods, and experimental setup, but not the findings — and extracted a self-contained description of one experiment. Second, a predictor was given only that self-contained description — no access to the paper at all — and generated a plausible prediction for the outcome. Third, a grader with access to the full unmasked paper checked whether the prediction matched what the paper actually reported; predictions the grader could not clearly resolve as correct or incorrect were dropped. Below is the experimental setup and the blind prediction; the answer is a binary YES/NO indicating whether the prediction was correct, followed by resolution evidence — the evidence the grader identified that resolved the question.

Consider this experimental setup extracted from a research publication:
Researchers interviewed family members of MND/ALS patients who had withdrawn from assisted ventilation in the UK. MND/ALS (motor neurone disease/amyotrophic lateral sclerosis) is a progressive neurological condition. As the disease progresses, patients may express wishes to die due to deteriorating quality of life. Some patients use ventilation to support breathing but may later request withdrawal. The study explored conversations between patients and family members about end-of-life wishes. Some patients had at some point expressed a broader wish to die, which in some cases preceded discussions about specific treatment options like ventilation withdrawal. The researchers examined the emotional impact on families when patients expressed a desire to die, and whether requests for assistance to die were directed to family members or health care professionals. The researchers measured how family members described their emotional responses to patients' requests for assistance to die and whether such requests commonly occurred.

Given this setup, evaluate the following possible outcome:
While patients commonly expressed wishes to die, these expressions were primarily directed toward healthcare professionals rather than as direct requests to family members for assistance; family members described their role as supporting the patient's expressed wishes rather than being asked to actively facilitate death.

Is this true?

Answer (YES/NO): NO